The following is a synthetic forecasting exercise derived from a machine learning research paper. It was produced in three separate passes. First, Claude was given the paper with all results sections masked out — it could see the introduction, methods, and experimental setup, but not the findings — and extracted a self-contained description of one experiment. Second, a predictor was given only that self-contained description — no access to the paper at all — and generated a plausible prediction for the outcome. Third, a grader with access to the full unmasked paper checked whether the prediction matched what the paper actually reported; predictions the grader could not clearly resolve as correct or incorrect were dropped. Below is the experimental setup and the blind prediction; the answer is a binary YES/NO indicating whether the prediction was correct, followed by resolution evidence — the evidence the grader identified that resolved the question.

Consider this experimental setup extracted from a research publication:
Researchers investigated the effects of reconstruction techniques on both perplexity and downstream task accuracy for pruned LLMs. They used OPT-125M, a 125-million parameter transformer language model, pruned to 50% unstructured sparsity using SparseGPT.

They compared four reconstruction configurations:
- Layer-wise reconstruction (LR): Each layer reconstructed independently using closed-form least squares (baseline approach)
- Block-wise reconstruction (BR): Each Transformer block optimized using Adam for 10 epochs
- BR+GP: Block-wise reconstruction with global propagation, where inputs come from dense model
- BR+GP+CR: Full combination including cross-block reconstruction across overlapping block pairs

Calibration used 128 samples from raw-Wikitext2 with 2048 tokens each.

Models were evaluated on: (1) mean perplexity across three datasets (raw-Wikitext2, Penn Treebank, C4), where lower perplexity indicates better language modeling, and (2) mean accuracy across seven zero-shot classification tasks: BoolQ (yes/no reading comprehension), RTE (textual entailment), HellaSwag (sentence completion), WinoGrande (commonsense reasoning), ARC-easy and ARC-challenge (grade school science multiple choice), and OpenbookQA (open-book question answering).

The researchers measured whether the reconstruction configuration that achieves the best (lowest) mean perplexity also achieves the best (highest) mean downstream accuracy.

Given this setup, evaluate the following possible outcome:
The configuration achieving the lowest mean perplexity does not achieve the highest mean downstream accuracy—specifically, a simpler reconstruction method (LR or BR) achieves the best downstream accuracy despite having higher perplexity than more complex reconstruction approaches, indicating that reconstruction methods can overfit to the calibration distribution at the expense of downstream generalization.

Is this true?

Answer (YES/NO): YES